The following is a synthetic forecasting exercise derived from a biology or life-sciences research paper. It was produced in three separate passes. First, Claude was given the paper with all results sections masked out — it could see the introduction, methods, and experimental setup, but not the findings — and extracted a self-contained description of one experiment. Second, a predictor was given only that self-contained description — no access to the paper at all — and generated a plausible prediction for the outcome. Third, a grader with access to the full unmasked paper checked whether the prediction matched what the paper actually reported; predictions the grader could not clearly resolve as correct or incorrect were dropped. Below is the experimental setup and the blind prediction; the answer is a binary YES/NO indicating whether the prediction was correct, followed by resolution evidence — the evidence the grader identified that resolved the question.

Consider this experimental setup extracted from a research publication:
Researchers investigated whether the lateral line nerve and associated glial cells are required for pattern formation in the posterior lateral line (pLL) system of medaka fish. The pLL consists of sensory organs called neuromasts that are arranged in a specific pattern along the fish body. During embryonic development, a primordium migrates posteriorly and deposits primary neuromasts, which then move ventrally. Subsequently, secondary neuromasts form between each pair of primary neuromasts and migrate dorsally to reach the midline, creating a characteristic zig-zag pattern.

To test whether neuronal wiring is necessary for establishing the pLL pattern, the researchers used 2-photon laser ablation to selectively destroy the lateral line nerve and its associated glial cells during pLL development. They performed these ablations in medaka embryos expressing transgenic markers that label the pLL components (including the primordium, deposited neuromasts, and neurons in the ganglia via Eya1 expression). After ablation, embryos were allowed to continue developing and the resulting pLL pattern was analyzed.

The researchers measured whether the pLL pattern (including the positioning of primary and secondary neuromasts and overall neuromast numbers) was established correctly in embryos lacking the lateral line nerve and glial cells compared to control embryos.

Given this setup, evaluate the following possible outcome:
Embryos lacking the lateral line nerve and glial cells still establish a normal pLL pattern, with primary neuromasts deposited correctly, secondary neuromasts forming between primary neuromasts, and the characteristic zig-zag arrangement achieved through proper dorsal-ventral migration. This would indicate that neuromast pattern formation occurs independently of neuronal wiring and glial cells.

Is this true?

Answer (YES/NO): YES